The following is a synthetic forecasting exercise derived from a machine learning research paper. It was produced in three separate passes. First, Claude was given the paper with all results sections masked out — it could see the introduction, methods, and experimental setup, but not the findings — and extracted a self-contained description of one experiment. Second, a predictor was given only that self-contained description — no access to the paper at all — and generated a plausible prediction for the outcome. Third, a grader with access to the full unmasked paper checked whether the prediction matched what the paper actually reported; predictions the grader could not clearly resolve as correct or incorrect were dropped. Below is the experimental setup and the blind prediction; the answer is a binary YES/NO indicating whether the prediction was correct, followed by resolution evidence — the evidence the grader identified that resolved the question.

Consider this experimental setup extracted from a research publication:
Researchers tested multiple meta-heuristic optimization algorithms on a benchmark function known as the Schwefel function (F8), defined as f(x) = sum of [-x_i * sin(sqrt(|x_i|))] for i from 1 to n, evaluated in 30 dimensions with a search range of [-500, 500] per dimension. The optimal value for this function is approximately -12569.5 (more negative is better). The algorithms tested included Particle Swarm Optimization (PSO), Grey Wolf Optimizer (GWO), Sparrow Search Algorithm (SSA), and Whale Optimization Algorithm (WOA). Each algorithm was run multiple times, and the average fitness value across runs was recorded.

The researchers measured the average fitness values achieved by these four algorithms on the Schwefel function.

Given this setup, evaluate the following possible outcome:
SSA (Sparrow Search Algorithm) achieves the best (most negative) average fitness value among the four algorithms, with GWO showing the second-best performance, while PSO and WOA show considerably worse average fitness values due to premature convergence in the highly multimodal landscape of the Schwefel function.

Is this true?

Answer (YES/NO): NO